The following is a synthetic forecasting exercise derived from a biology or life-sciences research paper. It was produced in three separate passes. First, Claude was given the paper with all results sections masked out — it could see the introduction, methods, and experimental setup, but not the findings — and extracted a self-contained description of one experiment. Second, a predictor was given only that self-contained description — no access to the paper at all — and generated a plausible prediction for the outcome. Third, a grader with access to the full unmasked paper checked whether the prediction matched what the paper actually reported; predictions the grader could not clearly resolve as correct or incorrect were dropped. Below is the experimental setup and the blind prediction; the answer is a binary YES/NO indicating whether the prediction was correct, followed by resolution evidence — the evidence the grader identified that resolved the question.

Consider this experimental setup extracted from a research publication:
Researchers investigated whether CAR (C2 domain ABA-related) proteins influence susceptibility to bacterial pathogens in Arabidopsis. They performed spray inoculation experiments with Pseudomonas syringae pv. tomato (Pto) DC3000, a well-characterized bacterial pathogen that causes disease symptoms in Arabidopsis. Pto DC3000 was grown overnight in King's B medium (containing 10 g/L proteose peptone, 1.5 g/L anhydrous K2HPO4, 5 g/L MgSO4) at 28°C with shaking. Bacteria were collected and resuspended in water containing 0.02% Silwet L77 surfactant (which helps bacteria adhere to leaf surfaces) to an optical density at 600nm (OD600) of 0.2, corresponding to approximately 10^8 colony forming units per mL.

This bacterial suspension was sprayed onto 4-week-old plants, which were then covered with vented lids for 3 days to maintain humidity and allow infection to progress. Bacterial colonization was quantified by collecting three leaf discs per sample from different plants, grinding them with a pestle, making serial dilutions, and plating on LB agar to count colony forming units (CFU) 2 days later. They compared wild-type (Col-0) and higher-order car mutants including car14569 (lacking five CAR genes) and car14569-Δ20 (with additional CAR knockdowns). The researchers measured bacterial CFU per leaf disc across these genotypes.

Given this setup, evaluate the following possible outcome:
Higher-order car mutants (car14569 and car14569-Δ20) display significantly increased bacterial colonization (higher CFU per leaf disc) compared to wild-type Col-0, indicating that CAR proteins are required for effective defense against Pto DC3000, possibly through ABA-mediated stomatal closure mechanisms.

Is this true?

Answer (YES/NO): YES